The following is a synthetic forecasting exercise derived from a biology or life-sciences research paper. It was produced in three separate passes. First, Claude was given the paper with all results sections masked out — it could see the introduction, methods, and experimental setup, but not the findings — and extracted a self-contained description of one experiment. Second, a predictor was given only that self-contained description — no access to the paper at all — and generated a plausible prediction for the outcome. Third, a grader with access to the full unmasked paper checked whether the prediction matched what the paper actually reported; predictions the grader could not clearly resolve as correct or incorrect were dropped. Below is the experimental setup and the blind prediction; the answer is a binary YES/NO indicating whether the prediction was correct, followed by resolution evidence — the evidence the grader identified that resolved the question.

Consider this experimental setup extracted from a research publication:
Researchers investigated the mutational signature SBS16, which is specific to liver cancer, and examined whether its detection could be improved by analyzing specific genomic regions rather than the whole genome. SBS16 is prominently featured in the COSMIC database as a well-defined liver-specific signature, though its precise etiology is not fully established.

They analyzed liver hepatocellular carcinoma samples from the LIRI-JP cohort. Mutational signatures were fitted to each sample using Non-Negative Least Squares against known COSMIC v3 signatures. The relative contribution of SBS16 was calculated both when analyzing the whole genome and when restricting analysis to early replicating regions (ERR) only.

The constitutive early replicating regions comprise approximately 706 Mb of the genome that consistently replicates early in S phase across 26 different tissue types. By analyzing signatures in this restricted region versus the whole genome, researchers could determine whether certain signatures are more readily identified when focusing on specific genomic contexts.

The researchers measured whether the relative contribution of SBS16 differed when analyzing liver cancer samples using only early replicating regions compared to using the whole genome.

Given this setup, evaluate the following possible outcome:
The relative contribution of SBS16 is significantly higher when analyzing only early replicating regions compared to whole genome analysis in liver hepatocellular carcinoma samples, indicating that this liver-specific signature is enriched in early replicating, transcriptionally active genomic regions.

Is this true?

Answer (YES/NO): YES